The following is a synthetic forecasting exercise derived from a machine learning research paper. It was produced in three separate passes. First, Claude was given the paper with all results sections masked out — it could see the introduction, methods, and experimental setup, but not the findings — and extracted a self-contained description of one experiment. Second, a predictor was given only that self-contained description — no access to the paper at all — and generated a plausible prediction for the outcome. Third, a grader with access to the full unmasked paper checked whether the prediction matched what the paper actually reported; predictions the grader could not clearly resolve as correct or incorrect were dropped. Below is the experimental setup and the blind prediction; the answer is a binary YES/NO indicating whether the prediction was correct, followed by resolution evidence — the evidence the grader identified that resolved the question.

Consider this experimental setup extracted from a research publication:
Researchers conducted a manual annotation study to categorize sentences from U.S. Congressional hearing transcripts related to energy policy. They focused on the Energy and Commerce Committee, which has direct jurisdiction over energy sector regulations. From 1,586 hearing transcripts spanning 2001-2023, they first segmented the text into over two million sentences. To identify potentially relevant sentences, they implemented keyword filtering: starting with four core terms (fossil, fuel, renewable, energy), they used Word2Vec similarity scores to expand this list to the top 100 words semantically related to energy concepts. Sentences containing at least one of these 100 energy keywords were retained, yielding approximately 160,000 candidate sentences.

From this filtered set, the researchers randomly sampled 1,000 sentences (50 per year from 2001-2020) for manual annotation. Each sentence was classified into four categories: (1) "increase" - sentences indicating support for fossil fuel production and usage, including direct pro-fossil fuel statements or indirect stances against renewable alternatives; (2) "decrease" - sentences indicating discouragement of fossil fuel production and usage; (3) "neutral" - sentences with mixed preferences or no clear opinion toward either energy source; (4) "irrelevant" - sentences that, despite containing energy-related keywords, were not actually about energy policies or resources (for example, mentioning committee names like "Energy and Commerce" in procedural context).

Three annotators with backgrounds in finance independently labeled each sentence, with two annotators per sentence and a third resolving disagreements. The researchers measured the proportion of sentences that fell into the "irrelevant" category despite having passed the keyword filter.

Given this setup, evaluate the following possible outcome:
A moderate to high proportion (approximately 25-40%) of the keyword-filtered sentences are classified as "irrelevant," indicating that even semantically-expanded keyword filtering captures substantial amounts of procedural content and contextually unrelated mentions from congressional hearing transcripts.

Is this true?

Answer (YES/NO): YES